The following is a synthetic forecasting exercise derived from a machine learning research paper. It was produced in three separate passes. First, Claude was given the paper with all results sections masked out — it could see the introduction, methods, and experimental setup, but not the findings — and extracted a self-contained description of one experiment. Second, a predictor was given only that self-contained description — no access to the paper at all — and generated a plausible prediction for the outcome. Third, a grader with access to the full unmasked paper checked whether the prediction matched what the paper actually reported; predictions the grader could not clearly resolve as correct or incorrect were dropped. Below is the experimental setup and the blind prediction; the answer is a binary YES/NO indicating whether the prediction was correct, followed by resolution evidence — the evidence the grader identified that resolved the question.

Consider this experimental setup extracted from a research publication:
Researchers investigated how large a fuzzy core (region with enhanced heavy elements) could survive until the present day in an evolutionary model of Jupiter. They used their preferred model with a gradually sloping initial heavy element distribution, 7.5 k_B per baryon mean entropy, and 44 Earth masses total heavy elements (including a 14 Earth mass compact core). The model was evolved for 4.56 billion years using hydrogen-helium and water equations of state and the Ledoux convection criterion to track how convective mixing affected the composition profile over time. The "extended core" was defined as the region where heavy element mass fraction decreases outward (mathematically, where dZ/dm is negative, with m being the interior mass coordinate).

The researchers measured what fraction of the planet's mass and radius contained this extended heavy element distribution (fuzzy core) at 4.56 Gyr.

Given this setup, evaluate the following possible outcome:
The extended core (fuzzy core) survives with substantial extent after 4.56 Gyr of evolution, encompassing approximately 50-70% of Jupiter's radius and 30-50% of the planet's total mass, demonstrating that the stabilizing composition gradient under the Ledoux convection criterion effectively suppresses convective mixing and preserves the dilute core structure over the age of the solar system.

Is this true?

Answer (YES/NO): NO